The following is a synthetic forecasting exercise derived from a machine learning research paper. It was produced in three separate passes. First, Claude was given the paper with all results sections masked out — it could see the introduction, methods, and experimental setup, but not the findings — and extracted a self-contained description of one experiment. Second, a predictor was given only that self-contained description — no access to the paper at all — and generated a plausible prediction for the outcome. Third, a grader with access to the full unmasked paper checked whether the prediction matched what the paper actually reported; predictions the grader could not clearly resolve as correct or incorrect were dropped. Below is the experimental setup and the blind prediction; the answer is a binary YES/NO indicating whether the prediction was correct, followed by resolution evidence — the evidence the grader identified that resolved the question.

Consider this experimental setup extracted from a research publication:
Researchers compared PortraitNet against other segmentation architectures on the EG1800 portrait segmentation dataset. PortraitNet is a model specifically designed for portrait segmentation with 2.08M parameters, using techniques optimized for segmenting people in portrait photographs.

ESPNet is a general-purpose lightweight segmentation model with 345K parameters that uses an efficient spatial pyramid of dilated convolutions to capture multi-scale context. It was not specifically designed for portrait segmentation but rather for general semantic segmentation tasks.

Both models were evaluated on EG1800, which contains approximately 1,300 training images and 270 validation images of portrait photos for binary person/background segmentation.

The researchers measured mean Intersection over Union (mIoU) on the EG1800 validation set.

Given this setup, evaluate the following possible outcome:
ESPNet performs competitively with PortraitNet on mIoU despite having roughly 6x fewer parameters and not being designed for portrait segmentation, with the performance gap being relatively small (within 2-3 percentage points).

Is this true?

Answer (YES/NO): YES